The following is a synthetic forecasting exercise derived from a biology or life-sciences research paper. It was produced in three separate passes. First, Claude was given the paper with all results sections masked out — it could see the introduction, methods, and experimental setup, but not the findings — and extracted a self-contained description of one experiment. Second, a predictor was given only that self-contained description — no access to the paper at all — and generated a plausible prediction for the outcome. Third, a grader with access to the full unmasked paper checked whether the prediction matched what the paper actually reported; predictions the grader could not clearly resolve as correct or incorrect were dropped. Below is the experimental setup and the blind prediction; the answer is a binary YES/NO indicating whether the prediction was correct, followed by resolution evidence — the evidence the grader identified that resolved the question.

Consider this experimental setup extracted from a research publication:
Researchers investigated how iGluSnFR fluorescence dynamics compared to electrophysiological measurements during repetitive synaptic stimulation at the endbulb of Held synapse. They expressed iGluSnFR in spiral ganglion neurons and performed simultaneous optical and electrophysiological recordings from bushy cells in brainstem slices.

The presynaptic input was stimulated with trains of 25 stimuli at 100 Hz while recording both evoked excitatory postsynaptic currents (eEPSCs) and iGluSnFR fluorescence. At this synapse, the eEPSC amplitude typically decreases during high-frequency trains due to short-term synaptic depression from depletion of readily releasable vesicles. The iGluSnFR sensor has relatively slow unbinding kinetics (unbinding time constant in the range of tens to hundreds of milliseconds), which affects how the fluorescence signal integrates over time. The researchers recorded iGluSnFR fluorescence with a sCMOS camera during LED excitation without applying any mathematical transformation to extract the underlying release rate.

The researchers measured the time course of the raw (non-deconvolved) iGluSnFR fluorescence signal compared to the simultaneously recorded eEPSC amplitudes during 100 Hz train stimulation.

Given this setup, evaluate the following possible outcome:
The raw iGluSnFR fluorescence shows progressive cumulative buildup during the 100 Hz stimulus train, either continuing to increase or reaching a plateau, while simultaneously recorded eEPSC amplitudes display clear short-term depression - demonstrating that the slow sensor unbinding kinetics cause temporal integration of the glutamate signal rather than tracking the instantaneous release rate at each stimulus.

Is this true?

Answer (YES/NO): NO